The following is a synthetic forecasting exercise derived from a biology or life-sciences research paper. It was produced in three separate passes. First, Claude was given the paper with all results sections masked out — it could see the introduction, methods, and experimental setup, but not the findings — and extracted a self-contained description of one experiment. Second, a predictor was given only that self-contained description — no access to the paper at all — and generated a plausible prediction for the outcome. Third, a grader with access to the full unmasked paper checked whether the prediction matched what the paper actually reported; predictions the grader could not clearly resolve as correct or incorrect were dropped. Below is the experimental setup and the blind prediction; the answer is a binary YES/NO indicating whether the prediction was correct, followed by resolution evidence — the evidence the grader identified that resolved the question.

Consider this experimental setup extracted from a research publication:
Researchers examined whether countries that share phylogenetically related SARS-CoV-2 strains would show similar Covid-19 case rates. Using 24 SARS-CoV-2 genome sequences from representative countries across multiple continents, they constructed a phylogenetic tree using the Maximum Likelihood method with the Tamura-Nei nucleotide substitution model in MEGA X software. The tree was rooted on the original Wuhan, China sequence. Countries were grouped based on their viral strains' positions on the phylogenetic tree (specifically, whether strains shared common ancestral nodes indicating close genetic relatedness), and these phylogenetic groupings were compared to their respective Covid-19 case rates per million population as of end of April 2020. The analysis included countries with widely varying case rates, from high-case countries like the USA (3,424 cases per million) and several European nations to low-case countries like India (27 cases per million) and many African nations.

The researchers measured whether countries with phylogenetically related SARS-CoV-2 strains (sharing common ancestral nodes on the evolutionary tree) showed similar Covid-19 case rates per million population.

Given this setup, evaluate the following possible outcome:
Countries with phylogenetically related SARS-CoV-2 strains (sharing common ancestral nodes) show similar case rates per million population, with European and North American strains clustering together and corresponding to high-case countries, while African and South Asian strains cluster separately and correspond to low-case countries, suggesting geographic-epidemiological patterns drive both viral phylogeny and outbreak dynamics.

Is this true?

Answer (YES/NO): NO